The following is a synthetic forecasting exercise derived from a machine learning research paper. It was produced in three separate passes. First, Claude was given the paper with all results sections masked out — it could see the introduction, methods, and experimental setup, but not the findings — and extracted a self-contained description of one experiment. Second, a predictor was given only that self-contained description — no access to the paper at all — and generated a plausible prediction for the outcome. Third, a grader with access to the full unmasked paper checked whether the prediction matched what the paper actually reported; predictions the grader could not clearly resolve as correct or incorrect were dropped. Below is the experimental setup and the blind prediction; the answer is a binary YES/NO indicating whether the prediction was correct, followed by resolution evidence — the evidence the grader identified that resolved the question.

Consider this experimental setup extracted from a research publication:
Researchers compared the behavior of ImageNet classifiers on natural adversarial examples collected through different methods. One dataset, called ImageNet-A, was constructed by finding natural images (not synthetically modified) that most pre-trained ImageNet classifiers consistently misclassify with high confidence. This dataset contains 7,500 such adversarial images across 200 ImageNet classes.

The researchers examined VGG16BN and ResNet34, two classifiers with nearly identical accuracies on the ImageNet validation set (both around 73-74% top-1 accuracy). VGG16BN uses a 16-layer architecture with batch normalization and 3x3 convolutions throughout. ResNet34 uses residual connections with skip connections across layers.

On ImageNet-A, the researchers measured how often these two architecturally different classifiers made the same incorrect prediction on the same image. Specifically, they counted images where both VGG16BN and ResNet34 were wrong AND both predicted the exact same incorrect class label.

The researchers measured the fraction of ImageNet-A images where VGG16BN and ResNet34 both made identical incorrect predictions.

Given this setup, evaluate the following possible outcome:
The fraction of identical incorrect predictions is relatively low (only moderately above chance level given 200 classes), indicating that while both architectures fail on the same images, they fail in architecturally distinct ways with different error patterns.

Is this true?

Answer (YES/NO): NO